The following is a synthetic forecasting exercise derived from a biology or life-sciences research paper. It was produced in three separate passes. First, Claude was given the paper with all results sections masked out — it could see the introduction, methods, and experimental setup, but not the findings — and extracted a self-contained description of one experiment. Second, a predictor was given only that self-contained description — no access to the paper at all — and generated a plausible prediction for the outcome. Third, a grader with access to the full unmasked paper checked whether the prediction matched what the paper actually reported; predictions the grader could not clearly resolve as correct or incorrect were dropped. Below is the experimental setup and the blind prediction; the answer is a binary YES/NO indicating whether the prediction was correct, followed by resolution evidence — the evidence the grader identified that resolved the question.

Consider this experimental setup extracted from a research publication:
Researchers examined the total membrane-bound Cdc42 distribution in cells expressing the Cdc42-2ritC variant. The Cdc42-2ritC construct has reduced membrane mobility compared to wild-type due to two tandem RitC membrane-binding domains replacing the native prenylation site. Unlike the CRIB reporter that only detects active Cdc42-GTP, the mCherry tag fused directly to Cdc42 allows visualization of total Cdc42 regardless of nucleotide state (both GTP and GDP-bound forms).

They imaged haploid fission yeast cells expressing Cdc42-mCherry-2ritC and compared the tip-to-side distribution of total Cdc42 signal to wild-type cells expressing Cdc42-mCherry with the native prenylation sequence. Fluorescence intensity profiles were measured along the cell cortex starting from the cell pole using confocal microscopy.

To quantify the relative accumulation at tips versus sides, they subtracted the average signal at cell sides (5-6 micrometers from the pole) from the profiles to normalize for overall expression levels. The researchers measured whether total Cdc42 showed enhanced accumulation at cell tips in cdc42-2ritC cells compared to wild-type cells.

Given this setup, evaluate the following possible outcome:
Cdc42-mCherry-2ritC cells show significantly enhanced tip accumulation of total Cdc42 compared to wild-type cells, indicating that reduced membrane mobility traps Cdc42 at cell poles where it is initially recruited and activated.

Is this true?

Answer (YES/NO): NO